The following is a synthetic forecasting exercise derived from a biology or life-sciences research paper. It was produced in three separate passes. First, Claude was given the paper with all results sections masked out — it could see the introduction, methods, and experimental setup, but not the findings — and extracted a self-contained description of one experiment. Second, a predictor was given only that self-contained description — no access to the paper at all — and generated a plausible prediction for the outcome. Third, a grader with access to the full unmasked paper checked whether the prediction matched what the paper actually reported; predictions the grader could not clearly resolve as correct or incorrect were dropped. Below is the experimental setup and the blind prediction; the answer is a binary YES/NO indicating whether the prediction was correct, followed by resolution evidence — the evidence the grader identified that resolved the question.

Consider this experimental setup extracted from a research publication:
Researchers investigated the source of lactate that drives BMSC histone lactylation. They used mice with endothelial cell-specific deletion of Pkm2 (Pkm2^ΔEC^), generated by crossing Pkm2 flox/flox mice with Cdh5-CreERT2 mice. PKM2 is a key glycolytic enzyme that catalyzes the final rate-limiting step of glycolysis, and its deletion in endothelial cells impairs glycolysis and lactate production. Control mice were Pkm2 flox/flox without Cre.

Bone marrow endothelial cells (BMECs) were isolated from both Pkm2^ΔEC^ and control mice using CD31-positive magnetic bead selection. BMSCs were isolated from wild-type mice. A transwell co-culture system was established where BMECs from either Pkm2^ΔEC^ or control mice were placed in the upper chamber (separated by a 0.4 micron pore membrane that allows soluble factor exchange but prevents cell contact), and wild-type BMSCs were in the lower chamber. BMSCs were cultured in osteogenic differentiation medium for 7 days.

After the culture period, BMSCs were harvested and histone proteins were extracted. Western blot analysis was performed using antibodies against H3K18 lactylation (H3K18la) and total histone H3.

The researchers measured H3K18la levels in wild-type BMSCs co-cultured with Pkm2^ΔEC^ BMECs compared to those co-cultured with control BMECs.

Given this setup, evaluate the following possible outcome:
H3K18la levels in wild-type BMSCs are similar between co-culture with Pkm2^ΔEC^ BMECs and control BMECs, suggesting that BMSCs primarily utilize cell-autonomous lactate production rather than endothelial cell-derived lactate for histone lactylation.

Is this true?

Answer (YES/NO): NO